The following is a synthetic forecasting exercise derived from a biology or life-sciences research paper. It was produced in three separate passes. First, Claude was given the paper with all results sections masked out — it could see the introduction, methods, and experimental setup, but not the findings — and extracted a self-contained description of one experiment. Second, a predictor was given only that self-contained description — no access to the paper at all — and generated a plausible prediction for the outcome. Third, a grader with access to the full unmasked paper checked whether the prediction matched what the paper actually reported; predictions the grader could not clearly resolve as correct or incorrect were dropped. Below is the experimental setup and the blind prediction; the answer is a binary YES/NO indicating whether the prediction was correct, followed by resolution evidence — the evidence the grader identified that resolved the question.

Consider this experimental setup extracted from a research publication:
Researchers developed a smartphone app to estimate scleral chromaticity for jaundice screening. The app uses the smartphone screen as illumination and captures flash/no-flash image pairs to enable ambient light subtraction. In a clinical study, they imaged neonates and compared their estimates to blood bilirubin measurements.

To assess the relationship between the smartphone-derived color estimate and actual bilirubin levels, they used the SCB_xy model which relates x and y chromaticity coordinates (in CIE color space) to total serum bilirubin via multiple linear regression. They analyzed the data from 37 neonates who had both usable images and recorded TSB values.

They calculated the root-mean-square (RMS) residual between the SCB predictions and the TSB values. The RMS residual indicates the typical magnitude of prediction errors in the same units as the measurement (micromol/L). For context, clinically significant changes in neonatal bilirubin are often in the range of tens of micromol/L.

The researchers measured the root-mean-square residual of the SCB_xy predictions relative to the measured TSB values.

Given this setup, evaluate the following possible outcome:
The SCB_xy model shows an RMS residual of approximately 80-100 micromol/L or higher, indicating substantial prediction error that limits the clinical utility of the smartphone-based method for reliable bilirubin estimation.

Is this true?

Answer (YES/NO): NO